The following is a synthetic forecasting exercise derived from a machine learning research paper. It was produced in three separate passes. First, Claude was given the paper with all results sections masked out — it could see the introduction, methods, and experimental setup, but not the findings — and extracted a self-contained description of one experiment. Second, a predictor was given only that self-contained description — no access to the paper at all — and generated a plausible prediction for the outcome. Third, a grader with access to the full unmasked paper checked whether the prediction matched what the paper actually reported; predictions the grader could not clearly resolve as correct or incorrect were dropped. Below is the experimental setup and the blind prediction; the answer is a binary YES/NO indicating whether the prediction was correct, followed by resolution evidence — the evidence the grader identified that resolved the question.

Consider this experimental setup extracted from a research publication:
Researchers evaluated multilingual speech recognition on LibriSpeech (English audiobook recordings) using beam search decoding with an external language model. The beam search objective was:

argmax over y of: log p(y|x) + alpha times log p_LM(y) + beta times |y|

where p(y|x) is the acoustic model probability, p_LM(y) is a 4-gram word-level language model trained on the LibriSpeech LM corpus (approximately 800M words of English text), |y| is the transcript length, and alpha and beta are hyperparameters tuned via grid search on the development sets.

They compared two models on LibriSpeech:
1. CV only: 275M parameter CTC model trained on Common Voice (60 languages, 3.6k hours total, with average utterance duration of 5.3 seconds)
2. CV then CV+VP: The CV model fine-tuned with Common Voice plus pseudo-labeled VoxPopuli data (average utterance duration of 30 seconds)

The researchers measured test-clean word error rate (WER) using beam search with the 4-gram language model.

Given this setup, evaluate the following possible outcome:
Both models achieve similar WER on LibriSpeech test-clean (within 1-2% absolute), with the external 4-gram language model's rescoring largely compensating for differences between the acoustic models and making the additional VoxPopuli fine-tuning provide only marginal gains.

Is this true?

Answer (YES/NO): NO